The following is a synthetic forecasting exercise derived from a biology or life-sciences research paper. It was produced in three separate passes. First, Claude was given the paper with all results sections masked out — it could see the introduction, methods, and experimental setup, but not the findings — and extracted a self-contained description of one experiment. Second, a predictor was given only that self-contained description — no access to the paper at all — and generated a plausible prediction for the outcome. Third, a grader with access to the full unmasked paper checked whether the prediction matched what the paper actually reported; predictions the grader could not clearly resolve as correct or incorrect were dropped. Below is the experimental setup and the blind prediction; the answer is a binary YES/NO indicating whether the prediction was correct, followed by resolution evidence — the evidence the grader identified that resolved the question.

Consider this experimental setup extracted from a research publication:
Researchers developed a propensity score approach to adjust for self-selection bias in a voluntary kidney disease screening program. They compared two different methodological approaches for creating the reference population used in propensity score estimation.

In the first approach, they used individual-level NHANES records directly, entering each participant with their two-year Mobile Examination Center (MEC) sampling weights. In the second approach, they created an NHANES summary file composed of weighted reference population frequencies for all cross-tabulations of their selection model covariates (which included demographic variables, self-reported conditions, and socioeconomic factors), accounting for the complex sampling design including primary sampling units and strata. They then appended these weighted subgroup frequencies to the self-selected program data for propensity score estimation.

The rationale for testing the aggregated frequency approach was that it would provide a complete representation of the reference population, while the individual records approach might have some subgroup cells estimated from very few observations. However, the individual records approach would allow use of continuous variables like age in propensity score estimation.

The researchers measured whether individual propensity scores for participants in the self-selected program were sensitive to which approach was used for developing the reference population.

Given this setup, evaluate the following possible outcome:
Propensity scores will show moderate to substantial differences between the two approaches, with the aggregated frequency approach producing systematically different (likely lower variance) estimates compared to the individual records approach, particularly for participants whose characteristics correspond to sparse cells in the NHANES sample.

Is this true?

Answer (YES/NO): NO